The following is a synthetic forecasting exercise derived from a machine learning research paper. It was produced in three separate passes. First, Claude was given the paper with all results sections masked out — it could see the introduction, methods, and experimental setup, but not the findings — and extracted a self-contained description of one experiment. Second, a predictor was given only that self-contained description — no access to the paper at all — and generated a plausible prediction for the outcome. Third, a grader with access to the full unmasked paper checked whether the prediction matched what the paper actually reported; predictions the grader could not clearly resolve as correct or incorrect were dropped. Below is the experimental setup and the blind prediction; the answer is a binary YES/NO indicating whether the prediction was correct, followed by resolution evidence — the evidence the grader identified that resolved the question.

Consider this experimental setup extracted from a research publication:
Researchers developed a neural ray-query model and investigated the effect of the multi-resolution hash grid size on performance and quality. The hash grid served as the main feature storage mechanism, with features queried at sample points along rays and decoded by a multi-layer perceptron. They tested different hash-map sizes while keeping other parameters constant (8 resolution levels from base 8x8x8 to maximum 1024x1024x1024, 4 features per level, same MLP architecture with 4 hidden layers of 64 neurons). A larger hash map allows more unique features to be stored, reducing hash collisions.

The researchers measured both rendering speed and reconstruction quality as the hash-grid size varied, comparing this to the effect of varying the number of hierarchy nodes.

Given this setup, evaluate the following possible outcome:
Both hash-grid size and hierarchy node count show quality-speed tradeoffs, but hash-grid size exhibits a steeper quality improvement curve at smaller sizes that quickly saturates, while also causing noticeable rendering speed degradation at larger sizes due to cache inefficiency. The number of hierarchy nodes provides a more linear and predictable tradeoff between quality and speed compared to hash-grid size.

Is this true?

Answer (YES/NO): NO